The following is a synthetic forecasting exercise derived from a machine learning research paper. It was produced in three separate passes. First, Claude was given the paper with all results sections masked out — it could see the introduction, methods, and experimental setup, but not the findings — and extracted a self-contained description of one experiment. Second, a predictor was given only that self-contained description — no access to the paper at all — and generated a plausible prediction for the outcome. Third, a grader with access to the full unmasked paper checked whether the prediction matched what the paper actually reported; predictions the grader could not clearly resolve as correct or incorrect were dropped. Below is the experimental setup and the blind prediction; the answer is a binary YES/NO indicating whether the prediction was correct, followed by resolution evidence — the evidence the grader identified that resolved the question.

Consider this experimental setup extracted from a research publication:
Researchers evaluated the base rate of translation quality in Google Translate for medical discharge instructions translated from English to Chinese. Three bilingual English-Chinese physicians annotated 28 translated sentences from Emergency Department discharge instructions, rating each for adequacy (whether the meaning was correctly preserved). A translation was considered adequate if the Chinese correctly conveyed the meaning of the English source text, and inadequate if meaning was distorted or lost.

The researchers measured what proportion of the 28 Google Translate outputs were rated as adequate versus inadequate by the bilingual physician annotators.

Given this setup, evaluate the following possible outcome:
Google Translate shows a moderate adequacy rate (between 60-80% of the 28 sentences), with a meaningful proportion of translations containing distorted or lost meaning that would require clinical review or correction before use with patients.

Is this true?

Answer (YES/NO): NO